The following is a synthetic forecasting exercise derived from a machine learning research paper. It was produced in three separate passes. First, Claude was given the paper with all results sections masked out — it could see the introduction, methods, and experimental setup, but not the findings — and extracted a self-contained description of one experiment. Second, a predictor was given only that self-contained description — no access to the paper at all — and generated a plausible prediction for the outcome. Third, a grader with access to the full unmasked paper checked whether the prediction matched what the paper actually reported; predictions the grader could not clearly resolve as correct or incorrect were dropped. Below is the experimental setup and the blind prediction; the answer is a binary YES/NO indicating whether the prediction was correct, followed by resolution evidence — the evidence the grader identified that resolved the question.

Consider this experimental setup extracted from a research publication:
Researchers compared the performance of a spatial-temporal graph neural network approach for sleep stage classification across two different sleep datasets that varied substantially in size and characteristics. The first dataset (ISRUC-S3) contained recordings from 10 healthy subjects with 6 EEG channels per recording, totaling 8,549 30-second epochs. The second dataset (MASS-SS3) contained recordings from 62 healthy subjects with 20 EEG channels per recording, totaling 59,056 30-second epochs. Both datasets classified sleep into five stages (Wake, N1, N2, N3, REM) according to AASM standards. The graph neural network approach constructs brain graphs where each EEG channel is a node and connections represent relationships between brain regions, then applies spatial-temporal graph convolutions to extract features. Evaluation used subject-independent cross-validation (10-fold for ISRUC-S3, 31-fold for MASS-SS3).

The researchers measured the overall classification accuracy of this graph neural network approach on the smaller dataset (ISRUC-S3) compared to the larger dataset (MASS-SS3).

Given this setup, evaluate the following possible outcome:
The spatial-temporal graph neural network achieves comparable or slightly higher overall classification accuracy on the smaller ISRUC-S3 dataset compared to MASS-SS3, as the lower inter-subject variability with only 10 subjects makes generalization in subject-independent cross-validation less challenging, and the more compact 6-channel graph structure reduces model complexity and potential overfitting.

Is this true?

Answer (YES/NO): NO